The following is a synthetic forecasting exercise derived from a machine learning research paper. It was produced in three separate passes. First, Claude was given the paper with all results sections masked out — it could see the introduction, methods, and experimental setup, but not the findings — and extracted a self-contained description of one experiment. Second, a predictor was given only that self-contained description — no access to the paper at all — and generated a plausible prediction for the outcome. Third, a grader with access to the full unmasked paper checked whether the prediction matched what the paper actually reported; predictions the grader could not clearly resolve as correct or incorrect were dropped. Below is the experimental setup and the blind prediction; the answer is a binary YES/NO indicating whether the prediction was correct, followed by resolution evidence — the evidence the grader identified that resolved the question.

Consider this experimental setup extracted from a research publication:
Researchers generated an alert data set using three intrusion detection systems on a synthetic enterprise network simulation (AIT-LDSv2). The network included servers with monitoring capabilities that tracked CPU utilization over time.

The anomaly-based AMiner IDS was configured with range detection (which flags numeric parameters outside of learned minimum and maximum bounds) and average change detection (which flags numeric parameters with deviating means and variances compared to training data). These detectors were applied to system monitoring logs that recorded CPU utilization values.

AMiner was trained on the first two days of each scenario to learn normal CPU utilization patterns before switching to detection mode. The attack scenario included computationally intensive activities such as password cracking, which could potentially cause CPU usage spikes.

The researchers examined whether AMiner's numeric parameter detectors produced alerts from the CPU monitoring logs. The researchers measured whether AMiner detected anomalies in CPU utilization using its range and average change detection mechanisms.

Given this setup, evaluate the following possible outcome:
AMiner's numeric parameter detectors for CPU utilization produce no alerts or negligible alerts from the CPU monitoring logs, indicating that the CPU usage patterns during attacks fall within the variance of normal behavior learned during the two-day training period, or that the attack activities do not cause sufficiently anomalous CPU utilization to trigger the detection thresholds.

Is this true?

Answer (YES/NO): NO